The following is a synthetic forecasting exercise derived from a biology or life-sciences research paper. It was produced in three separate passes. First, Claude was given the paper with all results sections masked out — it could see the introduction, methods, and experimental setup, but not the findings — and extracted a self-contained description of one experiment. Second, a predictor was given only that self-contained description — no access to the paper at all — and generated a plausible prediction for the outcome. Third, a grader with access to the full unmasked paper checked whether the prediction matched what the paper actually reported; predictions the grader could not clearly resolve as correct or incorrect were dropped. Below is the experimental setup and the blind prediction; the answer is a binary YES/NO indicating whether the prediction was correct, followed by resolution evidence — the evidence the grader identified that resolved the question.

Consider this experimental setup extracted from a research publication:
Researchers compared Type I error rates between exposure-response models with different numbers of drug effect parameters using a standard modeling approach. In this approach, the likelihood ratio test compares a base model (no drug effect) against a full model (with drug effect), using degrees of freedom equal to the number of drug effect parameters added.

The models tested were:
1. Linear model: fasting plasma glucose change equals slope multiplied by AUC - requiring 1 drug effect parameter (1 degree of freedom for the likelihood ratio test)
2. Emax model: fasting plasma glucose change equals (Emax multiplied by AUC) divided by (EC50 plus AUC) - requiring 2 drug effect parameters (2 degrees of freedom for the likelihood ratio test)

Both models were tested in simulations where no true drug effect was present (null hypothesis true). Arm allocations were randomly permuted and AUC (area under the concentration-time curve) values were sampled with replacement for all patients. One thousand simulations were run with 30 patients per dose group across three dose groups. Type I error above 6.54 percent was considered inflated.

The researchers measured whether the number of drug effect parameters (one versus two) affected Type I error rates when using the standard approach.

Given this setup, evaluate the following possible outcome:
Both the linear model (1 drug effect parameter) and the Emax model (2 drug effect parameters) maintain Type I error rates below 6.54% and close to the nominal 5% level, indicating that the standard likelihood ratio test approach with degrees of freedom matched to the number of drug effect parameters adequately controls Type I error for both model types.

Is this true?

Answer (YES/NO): NO